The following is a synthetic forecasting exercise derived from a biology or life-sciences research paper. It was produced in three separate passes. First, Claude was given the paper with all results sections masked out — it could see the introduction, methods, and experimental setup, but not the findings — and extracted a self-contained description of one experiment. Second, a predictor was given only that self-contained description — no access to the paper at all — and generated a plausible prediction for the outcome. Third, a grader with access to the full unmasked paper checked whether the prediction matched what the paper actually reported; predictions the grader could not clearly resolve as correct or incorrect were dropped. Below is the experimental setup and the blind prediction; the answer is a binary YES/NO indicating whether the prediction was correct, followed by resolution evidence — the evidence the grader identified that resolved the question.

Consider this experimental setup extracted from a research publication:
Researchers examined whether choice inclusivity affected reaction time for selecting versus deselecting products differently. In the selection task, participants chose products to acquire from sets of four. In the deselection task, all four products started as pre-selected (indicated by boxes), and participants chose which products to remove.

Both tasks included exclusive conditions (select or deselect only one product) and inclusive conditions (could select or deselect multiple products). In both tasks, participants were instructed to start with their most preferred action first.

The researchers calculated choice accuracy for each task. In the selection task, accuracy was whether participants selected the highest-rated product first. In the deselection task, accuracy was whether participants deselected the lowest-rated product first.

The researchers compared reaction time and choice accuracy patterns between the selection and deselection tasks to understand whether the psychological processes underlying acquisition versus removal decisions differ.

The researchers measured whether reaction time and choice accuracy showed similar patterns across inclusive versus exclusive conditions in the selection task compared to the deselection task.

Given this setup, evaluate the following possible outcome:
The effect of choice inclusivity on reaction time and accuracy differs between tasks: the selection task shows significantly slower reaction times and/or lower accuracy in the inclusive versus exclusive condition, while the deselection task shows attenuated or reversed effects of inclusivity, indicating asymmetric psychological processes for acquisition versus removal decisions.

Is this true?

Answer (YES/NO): NO